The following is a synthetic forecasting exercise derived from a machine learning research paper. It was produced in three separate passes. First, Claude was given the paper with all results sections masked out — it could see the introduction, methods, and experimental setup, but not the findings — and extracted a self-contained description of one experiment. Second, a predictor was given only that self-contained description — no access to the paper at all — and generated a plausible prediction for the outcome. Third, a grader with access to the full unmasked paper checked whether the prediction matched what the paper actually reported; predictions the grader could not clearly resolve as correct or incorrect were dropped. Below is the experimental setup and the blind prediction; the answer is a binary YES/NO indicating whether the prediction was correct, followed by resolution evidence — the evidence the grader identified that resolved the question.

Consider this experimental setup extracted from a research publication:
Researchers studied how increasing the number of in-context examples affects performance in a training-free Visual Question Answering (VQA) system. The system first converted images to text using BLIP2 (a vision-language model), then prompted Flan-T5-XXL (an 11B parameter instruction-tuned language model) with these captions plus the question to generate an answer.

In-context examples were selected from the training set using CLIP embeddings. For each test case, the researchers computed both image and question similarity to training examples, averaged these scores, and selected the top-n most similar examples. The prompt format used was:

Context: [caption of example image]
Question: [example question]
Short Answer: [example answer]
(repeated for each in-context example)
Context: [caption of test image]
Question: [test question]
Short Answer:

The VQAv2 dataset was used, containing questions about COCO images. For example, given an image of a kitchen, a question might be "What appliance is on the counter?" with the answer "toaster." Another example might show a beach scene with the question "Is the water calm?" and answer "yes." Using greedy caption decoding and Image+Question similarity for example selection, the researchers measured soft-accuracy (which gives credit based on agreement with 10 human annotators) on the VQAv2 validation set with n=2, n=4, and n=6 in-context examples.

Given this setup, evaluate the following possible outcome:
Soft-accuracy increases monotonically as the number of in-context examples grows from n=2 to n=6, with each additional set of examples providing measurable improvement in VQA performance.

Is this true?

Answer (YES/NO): YES